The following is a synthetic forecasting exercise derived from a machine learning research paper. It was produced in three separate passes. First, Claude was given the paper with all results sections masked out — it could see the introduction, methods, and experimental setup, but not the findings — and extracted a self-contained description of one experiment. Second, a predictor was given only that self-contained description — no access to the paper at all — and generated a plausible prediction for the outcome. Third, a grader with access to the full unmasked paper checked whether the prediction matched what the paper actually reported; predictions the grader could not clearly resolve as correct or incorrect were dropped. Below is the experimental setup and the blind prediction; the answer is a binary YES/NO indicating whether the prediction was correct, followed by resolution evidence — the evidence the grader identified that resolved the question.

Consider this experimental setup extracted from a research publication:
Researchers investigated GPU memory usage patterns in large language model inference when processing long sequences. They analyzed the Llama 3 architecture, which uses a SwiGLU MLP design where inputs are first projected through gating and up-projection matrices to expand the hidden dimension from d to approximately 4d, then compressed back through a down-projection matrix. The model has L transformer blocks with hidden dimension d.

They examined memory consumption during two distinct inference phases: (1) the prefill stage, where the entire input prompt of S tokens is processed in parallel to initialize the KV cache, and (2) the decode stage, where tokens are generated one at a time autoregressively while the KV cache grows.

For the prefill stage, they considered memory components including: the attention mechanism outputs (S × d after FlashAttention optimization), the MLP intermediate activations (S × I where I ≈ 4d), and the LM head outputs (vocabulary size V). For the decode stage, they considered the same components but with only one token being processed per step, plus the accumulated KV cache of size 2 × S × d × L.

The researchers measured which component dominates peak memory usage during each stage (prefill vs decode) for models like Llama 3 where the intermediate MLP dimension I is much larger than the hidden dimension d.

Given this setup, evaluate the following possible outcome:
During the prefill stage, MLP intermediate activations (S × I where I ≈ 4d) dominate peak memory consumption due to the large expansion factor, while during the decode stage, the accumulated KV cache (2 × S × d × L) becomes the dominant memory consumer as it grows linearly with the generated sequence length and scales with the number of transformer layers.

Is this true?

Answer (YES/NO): YES